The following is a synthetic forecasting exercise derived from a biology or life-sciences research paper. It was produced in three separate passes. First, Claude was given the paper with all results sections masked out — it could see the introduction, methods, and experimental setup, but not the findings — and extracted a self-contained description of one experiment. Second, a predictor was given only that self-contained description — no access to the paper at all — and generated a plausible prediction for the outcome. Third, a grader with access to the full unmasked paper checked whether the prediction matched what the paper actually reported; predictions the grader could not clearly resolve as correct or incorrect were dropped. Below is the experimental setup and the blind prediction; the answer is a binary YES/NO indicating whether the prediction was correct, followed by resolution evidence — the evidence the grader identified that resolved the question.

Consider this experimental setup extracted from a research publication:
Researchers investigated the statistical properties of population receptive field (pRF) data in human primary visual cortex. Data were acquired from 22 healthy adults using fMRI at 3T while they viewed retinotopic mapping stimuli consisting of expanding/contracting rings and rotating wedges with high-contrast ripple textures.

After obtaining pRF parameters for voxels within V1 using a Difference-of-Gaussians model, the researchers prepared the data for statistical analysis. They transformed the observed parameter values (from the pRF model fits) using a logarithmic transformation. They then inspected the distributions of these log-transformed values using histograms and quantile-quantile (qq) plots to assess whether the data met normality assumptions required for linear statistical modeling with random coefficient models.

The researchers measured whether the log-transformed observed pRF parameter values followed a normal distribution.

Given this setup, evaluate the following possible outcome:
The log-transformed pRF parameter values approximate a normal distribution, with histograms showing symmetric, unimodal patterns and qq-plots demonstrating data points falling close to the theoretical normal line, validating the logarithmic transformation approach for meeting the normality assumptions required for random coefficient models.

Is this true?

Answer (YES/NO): YES